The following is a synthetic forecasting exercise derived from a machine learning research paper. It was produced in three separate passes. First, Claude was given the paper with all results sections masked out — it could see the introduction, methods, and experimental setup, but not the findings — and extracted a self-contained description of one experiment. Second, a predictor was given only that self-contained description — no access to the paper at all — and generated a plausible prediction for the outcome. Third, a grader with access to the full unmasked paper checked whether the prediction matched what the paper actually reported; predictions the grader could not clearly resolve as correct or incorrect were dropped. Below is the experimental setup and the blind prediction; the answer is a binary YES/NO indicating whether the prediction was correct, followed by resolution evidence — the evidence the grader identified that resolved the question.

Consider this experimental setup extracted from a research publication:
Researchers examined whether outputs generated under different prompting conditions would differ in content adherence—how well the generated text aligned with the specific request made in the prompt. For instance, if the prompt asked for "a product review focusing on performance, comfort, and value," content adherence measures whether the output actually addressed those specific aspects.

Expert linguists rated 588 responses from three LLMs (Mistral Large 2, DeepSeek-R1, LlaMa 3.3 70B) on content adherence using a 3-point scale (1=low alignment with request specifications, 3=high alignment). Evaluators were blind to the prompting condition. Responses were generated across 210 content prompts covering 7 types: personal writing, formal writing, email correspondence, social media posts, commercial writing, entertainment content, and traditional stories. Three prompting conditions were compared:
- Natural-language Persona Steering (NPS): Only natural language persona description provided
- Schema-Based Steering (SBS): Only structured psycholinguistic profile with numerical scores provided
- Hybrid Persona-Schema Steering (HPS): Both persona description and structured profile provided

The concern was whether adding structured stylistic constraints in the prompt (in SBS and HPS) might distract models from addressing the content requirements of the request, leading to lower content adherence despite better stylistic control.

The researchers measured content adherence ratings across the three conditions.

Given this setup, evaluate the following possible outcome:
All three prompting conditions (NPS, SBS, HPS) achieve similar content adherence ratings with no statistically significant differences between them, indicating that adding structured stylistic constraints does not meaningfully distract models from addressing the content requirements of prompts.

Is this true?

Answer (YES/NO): YES